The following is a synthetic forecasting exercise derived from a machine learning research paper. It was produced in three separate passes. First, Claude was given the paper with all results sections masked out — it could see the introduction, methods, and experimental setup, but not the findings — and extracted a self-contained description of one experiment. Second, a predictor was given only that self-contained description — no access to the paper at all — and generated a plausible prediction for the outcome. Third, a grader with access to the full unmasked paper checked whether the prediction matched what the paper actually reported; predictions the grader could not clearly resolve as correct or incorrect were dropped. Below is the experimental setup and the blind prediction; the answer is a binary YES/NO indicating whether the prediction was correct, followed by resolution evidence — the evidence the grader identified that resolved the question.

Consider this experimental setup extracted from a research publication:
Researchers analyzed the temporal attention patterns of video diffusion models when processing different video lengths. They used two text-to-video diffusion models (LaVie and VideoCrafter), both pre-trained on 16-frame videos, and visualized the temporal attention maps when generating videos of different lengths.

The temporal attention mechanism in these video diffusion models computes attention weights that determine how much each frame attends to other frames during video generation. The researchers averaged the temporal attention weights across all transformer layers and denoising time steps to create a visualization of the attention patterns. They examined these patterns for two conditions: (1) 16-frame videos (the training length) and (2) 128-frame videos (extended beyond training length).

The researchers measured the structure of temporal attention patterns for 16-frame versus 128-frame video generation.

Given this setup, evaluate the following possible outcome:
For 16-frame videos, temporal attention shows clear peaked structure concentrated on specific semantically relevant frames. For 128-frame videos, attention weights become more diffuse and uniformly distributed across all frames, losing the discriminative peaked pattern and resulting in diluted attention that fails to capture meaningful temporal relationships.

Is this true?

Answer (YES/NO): NO